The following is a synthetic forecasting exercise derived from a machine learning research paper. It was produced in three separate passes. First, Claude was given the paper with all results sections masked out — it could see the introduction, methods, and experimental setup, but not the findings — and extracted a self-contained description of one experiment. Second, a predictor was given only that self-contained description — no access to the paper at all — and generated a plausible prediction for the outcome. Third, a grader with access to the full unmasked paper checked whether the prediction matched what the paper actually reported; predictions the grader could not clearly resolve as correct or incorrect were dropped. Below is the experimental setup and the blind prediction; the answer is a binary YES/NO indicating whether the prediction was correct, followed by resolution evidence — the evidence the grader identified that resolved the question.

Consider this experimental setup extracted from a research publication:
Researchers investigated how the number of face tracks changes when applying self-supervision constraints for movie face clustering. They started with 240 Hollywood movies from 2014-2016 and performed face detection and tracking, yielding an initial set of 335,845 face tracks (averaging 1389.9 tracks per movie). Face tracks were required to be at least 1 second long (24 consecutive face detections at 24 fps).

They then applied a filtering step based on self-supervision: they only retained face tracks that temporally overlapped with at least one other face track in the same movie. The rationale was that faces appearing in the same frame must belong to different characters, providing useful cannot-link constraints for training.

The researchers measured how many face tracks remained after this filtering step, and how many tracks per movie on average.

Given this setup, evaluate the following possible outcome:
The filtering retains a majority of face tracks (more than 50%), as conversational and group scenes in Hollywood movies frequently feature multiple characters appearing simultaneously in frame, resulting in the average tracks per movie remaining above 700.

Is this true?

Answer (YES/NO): NO